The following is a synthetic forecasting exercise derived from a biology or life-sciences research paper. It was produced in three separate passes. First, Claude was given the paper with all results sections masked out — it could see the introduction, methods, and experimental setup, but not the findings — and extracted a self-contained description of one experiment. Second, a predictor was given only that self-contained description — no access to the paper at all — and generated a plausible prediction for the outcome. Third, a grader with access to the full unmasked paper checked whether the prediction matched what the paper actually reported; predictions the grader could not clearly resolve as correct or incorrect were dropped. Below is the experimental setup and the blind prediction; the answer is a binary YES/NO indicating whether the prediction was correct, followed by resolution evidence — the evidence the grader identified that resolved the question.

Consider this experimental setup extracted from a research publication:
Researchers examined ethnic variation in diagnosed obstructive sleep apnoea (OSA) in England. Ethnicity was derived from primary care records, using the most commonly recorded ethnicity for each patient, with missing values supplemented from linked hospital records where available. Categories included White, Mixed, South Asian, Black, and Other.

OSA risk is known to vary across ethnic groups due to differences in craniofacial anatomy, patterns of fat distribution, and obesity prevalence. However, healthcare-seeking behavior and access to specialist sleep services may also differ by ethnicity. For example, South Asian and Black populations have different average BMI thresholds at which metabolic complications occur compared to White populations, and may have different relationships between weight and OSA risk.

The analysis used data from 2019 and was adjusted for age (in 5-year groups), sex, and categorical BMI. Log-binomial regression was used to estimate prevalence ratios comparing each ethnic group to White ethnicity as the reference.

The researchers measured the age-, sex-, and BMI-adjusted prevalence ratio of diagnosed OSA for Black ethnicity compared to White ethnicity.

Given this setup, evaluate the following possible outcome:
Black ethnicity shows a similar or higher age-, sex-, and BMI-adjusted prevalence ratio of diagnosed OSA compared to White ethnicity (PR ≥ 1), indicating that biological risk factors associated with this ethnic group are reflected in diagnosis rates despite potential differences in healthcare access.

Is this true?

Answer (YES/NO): NO